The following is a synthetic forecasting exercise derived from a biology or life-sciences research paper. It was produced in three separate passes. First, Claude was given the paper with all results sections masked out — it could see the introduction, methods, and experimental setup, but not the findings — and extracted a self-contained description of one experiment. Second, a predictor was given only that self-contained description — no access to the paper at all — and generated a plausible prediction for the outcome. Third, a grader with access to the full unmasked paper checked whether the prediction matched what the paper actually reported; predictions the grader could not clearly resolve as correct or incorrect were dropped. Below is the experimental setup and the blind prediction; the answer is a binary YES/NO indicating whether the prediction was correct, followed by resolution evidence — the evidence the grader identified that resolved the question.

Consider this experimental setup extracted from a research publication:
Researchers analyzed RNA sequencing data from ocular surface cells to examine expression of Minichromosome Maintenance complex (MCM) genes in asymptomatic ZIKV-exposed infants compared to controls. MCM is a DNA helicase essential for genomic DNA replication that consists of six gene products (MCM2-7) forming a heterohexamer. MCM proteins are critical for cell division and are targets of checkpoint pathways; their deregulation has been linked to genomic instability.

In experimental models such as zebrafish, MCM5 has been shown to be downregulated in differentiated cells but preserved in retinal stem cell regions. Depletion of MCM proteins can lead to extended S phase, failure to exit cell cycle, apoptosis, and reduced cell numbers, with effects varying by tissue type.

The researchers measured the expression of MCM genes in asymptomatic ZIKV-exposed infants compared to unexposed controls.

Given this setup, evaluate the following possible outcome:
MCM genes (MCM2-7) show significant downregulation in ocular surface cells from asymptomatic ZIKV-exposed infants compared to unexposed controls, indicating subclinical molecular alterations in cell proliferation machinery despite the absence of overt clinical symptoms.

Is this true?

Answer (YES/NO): YES